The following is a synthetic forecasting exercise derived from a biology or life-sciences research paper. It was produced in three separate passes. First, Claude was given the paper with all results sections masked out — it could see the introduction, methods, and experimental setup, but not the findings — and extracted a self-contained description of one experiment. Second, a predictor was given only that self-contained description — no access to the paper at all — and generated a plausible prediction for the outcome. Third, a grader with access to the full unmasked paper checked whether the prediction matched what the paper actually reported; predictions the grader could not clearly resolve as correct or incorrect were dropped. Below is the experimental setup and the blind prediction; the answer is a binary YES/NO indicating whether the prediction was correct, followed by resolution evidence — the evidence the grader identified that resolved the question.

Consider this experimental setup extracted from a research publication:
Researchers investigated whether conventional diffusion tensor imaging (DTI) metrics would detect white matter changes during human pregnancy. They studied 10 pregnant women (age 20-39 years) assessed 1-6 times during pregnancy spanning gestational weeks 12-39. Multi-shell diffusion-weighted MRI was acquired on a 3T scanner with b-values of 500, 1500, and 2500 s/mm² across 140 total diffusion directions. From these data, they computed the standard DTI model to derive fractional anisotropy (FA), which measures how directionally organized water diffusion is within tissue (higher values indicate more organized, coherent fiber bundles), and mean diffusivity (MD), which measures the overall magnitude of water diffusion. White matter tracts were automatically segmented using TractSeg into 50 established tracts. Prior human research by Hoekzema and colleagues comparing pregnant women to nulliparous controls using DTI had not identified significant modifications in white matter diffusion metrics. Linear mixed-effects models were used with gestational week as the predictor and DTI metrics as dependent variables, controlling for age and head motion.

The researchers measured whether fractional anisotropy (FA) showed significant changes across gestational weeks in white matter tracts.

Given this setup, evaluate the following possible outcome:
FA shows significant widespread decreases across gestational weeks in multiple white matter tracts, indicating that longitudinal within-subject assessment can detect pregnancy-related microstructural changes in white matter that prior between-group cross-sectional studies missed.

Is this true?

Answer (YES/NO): NO